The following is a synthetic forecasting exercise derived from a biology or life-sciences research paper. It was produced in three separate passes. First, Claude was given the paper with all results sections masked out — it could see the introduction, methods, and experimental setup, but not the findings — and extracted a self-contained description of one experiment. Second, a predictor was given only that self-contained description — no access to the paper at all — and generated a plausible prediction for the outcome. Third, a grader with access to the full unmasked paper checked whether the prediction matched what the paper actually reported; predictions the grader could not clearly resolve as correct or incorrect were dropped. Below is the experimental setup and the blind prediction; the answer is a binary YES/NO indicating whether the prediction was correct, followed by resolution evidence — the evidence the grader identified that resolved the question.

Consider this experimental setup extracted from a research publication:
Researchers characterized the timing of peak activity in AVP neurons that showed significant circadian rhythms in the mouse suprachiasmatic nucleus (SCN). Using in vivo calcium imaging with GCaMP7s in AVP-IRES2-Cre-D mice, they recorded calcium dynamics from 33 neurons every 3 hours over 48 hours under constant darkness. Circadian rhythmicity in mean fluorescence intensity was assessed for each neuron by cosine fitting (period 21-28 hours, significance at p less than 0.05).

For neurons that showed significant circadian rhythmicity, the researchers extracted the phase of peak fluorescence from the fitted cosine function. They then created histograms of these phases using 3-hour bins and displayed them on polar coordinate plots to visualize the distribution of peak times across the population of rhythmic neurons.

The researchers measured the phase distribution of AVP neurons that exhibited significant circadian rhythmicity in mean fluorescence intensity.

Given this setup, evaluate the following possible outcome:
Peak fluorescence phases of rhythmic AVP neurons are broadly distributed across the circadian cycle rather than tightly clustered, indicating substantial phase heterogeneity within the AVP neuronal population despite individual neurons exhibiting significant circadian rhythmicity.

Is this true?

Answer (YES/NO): YES